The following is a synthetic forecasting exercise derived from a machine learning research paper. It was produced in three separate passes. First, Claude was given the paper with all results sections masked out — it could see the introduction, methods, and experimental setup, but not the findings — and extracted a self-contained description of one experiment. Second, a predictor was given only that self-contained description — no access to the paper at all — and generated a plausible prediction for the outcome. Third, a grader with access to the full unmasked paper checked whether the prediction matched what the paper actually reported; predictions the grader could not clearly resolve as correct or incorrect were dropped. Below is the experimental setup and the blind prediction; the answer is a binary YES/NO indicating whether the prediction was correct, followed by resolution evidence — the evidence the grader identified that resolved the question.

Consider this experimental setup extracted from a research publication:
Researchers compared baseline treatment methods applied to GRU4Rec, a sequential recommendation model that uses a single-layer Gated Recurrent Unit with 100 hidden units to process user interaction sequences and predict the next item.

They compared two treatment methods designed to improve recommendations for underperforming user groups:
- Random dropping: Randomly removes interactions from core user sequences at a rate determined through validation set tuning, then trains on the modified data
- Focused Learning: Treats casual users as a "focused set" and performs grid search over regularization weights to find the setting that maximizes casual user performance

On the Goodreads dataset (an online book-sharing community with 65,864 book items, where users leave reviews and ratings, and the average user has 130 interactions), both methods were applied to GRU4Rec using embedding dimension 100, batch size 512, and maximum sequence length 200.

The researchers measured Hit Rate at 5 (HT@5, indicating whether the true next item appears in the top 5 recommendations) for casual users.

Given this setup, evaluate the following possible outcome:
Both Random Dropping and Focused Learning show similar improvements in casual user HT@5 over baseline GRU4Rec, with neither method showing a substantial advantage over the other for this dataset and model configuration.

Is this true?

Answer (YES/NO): NO